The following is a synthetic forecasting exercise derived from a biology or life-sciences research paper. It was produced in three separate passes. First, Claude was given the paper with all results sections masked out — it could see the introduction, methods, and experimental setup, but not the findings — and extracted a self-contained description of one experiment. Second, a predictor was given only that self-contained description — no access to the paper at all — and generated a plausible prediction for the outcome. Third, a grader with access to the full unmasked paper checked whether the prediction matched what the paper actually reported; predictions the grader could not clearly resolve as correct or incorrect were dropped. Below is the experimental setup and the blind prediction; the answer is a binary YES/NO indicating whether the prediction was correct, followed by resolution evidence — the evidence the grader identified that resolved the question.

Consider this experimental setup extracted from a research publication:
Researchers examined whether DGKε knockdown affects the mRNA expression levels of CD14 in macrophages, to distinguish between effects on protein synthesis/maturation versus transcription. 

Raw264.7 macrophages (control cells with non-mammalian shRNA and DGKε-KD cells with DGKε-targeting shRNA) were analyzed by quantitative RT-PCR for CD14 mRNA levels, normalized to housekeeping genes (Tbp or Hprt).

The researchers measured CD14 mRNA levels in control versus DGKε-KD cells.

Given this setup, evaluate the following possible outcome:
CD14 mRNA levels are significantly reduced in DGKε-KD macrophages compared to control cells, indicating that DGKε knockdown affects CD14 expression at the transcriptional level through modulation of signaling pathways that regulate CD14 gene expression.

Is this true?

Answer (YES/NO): NO